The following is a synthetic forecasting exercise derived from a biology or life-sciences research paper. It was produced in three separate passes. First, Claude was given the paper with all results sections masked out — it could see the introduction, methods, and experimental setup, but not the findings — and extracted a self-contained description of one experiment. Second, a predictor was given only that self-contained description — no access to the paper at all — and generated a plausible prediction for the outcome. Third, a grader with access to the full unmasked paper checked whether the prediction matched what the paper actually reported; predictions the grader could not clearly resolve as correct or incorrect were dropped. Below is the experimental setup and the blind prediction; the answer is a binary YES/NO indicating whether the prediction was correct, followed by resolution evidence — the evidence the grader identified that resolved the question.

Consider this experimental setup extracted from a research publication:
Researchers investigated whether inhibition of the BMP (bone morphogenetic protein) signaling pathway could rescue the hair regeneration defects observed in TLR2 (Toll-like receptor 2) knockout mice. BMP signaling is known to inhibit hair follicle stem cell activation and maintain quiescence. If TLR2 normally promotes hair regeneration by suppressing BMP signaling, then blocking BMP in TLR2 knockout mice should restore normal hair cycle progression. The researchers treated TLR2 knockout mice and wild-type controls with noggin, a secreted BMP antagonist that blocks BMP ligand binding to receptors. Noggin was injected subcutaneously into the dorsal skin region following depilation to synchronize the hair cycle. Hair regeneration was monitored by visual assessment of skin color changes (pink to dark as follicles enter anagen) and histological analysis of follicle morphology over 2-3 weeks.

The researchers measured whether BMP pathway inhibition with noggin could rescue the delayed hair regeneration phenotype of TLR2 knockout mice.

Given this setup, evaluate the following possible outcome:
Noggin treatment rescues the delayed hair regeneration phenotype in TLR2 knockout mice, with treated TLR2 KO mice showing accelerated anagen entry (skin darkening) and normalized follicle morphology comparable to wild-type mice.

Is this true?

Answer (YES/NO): NO